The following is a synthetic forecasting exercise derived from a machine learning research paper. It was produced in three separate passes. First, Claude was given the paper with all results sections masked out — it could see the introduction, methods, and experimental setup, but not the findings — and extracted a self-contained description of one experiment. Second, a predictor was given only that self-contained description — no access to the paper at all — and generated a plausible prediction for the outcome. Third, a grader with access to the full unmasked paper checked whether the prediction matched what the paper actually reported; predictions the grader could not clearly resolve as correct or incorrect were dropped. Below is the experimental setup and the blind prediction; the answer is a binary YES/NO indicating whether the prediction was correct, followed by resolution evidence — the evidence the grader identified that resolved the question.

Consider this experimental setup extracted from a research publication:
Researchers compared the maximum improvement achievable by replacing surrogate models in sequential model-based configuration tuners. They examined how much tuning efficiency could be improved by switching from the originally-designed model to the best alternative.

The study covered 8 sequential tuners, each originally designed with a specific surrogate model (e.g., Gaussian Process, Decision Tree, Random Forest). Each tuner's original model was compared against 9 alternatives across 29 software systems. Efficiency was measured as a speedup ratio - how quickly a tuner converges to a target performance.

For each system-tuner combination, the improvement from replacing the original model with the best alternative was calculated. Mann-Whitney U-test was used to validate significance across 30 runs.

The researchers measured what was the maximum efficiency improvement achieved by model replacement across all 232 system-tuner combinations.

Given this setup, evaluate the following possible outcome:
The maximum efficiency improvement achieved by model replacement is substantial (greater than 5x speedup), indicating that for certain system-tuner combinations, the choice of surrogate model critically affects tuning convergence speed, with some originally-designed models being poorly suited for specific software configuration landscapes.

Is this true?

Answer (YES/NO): YES